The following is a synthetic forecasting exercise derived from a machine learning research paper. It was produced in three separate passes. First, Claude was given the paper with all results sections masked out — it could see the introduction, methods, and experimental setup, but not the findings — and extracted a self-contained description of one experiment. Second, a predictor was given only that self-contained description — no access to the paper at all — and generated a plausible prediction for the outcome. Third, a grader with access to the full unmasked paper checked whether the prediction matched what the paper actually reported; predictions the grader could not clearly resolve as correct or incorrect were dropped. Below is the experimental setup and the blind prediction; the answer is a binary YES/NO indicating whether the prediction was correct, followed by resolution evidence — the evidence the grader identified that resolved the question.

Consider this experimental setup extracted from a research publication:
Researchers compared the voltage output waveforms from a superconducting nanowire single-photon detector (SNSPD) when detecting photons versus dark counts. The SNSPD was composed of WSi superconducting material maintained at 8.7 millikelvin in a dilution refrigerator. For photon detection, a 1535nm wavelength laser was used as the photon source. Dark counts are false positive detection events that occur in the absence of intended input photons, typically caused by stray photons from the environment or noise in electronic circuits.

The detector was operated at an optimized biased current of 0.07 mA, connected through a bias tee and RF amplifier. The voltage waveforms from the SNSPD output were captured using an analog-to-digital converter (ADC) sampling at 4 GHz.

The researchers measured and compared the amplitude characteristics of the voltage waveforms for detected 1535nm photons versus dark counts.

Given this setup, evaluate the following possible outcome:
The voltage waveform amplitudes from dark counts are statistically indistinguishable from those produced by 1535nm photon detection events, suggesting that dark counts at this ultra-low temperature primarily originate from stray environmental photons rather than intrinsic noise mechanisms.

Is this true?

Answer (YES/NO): NO